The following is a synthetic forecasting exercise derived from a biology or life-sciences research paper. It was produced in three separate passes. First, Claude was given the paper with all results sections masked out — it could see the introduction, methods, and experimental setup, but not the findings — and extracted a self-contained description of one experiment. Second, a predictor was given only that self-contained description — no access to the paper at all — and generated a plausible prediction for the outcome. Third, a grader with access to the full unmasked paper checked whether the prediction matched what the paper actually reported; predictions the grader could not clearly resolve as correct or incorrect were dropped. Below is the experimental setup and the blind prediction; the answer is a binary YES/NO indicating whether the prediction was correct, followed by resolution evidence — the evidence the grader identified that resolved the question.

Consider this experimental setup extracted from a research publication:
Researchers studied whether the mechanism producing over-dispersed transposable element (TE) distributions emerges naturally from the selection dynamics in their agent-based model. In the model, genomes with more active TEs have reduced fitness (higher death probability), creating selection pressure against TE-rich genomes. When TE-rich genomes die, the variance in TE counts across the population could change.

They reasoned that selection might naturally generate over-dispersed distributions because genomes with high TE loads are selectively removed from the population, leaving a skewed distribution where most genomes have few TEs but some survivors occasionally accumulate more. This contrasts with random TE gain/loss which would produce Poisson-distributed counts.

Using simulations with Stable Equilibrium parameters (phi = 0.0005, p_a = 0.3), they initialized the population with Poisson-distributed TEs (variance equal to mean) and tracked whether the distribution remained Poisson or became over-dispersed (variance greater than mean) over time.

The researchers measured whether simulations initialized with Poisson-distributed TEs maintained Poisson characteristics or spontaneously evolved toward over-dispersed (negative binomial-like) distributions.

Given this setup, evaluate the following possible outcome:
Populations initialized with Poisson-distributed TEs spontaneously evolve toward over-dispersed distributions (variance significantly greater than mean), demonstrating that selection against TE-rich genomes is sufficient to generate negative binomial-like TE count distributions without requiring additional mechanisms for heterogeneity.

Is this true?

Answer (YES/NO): NO